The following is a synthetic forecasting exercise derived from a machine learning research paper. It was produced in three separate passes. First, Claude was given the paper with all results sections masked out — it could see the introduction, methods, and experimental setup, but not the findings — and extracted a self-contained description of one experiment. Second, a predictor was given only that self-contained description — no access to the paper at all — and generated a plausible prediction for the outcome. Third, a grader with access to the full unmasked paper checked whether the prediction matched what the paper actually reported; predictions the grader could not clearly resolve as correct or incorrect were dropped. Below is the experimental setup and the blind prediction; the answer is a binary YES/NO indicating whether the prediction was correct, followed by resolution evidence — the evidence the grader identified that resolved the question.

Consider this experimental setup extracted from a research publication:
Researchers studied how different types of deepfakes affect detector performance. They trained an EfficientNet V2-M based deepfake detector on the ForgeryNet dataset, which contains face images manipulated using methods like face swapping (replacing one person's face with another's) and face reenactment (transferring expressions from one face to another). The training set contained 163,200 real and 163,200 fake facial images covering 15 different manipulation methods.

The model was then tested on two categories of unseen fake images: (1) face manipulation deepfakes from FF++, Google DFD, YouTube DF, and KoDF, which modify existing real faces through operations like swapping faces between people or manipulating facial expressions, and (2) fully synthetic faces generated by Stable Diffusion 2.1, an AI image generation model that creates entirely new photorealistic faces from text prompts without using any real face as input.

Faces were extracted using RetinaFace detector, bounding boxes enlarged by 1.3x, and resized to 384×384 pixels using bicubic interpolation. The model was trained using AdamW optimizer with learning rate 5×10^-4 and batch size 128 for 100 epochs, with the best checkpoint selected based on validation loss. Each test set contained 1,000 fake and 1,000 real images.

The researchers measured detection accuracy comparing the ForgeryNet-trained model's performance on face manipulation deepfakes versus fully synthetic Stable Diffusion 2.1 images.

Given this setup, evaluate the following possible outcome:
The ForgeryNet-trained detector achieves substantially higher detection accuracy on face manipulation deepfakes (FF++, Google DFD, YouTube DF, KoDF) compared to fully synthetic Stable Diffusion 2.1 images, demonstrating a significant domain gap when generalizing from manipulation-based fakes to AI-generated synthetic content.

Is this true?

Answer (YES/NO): YES